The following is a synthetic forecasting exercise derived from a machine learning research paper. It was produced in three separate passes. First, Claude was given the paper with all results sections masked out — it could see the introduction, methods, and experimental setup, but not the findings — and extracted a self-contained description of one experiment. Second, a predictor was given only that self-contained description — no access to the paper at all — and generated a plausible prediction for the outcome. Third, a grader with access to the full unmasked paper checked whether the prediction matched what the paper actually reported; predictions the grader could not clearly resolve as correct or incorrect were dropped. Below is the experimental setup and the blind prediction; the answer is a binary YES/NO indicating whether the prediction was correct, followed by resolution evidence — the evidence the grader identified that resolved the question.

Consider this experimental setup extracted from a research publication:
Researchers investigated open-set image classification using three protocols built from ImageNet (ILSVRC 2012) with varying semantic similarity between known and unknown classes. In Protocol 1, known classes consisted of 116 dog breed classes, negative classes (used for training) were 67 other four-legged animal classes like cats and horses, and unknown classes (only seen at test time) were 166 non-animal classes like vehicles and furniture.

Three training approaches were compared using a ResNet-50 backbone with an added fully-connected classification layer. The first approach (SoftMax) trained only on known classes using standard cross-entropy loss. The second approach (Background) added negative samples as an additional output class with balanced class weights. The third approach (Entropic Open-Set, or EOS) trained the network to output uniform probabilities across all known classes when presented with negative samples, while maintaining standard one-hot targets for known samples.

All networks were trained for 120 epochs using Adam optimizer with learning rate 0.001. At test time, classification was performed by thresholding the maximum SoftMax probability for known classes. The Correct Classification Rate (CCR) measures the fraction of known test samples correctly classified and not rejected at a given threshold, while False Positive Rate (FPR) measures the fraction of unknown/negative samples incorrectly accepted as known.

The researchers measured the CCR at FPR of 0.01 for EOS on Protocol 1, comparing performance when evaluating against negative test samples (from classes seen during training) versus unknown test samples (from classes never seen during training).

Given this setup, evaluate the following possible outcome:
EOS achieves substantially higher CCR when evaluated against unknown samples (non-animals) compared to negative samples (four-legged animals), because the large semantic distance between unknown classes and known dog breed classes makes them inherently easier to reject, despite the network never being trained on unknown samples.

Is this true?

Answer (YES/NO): NO